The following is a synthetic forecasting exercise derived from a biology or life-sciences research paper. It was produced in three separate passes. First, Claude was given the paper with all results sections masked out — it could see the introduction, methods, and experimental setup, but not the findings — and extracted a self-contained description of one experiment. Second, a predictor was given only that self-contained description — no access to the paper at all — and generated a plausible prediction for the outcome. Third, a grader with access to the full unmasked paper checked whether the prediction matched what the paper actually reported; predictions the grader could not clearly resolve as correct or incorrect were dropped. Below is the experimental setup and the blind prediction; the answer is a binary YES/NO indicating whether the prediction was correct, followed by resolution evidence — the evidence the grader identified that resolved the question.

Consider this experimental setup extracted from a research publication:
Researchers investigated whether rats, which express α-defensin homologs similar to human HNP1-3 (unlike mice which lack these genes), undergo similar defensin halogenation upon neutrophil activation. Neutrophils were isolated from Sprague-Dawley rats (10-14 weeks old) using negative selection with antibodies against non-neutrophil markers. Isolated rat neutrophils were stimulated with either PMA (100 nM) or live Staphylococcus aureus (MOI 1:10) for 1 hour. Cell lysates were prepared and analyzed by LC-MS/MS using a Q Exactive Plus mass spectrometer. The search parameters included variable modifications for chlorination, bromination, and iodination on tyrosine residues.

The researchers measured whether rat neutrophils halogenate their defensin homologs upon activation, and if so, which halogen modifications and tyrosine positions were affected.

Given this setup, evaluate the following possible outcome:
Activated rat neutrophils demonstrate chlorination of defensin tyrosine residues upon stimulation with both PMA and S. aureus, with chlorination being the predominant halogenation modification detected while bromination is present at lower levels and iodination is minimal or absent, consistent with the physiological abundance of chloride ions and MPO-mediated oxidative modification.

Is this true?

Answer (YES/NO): NO